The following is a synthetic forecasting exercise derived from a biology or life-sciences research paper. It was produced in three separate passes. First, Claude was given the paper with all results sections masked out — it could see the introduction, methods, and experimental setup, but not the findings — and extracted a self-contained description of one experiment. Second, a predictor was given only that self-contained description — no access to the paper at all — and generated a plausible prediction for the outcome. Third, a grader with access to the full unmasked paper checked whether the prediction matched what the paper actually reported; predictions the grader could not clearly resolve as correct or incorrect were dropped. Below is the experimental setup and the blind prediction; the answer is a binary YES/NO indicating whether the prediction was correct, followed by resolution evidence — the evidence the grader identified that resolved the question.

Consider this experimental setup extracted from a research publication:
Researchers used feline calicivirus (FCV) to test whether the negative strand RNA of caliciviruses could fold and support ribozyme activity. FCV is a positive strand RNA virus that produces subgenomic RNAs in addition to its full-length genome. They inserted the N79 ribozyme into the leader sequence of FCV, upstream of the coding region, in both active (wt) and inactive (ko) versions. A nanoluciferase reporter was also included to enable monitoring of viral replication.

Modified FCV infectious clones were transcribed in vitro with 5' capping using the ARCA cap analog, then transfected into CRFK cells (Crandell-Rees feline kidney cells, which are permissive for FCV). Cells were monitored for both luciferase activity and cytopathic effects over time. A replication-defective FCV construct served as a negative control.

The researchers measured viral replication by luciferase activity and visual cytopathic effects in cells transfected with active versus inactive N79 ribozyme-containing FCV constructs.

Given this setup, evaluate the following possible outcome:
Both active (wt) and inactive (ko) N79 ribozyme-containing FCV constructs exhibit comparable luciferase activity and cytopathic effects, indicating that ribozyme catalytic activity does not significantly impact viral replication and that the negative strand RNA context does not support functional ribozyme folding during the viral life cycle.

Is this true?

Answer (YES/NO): NO